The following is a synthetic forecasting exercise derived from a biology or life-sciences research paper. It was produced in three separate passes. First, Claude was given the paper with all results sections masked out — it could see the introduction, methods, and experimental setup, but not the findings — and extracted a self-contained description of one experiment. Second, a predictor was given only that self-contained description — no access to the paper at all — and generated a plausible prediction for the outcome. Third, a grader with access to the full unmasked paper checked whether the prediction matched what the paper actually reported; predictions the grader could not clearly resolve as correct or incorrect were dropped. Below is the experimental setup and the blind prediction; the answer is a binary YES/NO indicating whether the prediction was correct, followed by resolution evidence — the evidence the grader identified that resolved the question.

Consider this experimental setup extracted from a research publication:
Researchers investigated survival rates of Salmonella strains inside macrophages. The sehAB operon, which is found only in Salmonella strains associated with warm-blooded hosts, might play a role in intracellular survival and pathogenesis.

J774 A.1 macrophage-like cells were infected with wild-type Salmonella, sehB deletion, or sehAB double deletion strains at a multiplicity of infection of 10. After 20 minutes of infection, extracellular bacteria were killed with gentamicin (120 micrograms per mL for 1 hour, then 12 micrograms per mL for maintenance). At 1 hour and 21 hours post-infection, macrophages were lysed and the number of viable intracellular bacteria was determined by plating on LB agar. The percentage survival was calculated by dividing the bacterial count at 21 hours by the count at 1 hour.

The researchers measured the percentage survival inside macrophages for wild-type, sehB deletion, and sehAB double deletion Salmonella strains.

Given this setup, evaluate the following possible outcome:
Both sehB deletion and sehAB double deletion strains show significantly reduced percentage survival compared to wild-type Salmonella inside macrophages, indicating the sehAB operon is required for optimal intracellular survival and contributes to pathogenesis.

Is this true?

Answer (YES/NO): NO